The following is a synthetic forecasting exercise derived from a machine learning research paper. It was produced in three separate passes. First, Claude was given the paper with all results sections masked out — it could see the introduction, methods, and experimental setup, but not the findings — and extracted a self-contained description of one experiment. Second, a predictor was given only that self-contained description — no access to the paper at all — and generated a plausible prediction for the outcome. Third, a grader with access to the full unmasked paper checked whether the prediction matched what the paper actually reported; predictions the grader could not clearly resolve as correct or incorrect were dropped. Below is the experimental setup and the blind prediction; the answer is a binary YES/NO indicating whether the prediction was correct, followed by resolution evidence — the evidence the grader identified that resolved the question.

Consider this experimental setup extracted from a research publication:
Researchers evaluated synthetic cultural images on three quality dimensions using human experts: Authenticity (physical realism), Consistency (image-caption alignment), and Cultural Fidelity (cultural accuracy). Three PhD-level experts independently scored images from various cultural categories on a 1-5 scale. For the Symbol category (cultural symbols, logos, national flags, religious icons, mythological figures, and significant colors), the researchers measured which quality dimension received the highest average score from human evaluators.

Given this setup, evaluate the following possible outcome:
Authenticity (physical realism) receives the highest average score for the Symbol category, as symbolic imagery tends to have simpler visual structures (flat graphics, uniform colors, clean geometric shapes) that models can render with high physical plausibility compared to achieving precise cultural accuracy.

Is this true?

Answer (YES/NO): YES